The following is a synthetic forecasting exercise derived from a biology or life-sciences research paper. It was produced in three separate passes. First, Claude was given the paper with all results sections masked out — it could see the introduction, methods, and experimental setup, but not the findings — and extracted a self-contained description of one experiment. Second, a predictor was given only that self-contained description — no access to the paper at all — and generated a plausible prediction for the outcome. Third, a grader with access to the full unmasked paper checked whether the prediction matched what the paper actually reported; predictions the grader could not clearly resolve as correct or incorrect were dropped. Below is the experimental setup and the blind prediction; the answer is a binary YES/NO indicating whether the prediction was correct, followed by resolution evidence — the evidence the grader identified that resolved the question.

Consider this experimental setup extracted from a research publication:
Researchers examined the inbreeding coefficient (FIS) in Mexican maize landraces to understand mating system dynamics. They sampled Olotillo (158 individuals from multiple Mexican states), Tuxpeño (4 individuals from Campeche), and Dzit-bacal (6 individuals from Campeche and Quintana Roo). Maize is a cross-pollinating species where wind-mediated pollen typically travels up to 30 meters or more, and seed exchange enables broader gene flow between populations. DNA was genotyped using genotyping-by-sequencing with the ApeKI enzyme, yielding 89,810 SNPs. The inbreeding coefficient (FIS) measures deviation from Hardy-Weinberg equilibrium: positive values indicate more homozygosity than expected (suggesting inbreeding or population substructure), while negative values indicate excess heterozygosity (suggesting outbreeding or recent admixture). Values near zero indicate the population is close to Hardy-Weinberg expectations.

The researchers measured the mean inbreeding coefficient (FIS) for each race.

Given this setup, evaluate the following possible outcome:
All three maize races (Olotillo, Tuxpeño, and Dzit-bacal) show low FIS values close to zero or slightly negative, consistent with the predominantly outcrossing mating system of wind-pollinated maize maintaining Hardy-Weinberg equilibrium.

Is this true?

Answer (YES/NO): NO